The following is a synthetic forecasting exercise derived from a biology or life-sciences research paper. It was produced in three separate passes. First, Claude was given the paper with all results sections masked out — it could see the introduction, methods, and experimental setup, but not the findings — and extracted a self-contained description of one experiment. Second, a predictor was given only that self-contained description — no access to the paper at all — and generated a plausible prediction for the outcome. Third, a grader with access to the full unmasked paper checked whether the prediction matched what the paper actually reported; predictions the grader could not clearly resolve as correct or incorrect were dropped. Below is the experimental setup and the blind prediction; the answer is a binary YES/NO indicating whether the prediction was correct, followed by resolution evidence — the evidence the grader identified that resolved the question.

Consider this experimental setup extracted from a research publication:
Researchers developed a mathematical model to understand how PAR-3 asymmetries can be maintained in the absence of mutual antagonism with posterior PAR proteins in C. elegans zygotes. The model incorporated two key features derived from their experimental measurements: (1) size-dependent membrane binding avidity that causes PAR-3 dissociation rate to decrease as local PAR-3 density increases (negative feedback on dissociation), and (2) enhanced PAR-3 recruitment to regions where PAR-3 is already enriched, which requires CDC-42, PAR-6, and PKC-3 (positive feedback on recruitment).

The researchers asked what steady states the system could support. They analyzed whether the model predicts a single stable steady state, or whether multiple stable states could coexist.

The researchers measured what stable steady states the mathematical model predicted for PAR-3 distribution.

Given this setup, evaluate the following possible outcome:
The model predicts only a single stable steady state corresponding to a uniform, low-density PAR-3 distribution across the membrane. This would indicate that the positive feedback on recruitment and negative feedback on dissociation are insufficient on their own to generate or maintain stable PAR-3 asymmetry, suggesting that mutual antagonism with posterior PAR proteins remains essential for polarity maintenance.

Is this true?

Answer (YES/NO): NO